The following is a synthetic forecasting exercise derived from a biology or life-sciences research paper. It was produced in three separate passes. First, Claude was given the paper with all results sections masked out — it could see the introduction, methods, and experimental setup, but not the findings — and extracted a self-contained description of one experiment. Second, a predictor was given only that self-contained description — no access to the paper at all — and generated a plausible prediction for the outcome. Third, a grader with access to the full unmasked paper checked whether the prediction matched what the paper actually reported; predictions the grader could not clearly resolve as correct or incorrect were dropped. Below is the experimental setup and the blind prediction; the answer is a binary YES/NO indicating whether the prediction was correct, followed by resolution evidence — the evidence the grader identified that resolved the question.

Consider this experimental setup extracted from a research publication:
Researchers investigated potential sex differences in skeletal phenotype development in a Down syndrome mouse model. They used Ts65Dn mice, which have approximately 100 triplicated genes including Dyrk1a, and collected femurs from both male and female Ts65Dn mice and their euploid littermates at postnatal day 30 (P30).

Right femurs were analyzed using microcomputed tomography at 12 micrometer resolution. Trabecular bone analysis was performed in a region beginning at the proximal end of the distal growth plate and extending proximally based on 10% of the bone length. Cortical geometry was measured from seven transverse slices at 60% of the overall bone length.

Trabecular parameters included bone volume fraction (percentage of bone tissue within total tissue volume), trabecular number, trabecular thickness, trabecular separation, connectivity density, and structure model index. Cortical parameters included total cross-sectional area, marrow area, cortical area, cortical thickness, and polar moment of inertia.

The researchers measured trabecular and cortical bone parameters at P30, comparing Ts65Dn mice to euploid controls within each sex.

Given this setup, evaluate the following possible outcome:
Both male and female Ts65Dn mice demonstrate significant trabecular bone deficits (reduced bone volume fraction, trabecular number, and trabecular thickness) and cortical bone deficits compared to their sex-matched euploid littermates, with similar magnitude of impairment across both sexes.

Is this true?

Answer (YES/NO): NO